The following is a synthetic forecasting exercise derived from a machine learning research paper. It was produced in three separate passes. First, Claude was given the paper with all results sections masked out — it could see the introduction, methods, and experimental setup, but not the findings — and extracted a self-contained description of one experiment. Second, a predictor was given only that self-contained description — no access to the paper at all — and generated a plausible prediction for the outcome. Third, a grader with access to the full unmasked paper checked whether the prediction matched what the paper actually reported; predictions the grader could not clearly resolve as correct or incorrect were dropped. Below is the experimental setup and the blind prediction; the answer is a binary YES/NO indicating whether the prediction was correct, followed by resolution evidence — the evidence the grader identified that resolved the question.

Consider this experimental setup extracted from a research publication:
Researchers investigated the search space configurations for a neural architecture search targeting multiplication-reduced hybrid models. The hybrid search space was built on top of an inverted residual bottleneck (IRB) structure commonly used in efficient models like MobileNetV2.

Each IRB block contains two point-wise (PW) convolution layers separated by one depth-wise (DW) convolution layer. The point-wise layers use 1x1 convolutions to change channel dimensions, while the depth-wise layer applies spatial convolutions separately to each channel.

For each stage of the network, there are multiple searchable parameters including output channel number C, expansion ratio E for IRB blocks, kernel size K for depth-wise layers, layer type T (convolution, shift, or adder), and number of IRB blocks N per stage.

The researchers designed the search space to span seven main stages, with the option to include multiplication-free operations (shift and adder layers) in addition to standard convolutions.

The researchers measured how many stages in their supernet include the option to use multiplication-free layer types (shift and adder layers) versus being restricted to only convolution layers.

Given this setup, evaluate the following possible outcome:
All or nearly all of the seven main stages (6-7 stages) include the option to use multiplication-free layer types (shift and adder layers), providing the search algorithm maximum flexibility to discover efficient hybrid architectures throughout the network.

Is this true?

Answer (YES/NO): YES